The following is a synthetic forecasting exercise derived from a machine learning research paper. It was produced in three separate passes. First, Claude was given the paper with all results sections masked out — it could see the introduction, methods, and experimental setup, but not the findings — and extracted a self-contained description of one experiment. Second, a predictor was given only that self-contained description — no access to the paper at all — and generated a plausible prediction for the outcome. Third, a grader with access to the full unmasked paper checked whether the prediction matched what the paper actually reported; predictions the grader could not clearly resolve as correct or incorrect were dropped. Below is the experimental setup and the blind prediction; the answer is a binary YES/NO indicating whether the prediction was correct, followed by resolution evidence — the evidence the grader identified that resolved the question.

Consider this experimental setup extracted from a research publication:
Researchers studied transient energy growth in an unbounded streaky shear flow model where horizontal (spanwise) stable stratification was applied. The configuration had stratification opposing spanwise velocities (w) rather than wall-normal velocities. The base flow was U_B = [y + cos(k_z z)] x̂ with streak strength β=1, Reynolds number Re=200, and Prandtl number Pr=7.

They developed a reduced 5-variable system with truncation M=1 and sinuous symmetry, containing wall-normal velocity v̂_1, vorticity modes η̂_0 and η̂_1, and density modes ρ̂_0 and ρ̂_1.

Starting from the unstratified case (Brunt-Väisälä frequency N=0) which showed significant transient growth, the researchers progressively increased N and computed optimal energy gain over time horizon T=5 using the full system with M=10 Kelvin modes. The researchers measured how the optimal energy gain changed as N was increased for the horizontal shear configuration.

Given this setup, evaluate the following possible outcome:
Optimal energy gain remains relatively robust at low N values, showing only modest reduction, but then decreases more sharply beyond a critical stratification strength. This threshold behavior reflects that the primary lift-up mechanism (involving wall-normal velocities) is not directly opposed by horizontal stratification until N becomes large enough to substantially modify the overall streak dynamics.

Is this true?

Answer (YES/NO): NO